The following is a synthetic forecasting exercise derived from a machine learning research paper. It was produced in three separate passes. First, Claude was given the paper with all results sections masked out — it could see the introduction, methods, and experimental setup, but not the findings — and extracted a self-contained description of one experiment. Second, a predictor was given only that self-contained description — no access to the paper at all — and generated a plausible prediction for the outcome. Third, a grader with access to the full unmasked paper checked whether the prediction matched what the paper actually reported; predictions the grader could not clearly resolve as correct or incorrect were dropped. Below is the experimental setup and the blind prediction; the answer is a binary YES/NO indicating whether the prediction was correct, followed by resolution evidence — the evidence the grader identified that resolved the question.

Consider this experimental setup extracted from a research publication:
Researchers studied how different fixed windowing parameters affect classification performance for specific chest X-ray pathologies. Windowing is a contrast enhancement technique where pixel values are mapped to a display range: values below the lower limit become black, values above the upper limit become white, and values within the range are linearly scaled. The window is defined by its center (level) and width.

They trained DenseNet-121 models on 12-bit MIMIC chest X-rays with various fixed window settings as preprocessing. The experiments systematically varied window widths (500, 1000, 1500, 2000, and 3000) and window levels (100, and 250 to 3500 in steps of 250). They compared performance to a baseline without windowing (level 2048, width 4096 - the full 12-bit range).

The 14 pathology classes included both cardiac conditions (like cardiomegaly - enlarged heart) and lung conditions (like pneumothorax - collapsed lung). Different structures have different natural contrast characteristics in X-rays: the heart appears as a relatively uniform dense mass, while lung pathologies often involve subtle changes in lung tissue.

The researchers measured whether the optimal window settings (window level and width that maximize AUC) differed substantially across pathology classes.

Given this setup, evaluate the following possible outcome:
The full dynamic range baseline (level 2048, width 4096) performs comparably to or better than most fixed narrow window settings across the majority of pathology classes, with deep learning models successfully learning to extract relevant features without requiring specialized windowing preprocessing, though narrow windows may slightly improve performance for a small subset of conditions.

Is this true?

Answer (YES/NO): NO